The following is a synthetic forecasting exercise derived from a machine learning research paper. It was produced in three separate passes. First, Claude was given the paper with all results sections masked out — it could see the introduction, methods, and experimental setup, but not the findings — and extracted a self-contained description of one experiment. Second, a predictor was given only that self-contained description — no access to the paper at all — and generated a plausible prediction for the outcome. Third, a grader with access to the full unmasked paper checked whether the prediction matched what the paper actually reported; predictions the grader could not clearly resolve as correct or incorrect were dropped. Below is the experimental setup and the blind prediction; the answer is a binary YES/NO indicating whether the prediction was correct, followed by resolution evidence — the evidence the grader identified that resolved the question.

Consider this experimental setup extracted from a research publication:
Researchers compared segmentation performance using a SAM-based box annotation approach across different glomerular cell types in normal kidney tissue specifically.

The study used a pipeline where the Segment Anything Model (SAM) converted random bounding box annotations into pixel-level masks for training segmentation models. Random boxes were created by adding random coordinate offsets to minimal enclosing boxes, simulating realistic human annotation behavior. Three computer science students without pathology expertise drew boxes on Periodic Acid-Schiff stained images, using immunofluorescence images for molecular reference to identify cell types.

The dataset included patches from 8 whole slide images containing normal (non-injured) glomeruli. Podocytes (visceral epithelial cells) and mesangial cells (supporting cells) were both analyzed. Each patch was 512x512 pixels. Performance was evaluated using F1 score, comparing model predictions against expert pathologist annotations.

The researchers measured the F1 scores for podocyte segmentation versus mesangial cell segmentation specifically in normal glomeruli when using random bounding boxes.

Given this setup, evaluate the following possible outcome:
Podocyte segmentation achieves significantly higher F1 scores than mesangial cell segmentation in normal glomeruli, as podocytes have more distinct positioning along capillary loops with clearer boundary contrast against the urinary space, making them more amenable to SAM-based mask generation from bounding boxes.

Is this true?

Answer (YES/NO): YES